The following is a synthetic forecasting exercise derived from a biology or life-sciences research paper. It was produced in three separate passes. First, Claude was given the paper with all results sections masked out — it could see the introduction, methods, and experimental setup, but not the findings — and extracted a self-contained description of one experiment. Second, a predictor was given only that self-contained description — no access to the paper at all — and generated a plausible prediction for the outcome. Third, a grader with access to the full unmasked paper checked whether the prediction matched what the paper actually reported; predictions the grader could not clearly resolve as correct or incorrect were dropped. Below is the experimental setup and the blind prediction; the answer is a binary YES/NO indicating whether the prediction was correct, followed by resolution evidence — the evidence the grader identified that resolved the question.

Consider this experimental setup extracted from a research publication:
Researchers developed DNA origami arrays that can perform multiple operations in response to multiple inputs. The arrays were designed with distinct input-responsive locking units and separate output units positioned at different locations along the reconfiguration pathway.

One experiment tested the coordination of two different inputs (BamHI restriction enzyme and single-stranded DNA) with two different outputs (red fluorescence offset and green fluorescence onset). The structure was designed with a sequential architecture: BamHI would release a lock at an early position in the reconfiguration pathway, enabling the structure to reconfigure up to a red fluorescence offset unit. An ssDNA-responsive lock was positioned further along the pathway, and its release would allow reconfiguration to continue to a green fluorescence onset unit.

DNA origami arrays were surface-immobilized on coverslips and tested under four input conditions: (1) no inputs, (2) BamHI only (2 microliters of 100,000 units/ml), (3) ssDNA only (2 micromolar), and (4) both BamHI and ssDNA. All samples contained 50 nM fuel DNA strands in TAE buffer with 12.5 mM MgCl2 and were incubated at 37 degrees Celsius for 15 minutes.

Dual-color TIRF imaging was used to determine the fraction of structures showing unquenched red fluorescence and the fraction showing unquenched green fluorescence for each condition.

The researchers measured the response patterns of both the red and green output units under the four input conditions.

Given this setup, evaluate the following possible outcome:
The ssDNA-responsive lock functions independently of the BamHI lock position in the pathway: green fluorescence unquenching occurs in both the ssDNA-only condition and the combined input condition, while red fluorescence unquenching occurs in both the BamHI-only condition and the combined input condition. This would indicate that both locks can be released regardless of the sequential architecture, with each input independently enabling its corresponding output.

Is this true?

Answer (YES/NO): NO